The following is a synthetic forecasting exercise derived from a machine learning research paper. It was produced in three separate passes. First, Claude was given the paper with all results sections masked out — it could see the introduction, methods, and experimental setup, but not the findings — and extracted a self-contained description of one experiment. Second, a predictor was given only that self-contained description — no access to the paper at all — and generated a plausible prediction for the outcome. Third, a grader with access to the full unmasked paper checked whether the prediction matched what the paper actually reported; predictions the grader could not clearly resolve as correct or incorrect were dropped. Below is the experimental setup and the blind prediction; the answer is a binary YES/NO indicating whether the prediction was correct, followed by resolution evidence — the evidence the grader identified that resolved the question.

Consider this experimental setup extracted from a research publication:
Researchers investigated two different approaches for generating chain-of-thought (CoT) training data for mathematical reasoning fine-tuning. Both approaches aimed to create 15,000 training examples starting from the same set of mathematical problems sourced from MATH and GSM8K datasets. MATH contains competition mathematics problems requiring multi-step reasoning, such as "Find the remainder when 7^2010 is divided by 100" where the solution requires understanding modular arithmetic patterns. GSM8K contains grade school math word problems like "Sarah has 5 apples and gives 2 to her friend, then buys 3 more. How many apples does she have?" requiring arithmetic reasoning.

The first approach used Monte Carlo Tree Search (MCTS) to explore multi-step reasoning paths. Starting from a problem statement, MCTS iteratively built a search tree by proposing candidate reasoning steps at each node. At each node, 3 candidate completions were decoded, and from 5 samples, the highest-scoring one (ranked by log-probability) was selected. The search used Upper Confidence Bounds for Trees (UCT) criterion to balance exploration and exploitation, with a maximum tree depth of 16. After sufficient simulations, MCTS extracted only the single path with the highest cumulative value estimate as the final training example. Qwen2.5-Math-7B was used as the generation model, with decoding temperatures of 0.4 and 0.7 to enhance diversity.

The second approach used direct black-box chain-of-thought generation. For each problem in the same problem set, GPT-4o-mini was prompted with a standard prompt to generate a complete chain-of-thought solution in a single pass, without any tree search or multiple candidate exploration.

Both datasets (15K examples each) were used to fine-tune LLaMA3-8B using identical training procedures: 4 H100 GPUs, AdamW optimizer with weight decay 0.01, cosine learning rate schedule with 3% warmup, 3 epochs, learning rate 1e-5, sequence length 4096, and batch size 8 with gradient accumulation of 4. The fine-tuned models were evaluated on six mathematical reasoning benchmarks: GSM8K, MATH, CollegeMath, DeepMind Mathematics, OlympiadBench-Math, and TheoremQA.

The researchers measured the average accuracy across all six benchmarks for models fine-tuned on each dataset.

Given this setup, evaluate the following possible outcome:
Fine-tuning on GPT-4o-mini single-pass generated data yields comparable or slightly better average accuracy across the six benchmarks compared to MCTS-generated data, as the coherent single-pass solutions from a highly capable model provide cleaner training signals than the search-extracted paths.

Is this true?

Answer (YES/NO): NO